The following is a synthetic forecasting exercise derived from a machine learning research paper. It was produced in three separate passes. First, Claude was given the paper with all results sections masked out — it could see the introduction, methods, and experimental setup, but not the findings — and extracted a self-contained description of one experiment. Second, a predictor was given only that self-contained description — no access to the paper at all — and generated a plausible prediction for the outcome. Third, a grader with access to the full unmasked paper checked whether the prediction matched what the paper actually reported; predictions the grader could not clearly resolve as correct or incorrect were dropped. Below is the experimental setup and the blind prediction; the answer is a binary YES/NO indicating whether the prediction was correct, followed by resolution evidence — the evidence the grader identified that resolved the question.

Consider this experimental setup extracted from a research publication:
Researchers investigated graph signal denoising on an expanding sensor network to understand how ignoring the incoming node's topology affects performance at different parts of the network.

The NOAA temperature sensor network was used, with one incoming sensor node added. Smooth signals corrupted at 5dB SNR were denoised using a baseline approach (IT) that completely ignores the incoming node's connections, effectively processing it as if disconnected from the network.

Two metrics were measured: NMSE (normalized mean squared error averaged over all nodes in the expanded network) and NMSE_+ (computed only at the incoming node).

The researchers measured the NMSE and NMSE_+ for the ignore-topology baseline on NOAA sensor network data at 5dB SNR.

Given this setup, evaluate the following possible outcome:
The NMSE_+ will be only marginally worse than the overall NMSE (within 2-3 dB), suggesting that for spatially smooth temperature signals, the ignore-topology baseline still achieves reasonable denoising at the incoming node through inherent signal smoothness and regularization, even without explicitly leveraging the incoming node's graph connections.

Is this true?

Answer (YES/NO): NO